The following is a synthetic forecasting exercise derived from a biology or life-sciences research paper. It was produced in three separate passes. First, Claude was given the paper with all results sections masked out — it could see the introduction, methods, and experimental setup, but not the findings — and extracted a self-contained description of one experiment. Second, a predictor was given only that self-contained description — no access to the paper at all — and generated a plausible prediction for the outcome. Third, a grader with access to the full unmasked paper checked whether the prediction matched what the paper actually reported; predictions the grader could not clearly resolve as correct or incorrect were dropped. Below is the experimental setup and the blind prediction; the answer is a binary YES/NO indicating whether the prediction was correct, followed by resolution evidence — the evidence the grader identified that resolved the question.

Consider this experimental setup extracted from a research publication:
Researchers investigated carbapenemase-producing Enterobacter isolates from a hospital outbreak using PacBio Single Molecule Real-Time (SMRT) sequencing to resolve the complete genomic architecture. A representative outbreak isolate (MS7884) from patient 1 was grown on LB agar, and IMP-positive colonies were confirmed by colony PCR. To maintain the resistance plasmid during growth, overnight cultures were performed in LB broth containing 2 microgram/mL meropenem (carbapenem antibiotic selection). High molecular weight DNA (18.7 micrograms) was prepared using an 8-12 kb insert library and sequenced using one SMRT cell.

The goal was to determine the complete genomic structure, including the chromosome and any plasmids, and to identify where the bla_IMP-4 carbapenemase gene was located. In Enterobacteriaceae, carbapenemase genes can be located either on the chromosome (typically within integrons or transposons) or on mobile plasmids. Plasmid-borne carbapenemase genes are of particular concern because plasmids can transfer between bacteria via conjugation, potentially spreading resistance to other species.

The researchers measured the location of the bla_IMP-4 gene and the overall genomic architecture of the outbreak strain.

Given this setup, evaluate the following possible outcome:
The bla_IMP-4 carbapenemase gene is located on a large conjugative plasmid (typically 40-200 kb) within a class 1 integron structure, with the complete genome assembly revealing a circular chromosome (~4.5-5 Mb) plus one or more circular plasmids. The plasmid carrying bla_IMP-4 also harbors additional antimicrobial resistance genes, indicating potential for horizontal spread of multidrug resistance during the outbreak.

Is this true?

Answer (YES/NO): NO